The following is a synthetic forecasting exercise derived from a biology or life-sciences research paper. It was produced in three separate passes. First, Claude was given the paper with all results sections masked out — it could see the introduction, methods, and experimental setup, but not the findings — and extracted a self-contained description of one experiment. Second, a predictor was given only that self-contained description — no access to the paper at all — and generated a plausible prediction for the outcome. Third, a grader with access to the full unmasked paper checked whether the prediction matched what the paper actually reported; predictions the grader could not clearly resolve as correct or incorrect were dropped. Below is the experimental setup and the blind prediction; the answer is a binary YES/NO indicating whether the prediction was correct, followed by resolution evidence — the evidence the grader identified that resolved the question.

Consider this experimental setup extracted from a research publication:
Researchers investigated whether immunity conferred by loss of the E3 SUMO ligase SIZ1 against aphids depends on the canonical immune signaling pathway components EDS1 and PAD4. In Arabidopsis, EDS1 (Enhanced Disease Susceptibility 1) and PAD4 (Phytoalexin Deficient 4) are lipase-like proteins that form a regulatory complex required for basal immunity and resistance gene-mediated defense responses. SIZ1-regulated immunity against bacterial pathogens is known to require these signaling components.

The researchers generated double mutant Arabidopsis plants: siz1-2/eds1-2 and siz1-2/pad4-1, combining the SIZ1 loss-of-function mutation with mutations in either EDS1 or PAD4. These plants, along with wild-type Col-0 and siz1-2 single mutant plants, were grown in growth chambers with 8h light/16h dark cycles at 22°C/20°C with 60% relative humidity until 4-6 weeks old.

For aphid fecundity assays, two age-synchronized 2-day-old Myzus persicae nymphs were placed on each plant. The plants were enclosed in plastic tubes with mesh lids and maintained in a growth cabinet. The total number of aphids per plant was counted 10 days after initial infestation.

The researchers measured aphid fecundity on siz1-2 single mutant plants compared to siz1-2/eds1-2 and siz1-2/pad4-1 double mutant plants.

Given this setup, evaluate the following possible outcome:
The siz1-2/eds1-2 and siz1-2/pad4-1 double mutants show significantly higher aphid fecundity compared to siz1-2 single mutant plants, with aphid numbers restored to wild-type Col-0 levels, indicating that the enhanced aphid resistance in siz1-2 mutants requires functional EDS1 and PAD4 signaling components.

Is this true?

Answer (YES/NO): NO